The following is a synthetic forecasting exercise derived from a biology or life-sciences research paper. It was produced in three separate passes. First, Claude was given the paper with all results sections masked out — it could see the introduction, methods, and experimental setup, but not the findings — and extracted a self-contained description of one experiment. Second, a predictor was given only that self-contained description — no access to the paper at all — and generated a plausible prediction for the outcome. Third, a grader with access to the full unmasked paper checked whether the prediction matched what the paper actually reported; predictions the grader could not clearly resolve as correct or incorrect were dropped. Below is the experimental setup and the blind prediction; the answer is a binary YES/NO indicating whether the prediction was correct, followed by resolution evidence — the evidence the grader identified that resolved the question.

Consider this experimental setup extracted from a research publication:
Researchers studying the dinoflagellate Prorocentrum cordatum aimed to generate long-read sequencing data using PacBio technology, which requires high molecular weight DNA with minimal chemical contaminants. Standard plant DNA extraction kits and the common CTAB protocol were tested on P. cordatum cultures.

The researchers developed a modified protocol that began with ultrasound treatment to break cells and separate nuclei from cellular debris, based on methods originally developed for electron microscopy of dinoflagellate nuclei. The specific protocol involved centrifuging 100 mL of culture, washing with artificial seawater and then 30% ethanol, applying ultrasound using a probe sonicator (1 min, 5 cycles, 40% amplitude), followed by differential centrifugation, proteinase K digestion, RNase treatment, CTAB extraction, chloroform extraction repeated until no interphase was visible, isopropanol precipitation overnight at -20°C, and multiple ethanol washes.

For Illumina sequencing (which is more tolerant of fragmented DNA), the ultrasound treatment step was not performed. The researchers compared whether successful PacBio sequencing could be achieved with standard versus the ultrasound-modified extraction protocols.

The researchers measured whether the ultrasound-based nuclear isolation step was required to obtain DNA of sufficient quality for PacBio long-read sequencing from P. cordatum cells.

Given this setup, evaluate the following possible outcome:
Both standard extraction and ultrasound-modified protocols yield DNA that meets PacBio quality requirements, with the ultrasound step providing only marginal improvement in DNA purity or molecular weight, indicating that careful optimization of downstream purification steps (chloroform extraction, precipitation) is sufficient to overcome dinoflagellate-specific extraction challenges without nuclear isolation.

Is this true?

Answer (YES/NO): NO